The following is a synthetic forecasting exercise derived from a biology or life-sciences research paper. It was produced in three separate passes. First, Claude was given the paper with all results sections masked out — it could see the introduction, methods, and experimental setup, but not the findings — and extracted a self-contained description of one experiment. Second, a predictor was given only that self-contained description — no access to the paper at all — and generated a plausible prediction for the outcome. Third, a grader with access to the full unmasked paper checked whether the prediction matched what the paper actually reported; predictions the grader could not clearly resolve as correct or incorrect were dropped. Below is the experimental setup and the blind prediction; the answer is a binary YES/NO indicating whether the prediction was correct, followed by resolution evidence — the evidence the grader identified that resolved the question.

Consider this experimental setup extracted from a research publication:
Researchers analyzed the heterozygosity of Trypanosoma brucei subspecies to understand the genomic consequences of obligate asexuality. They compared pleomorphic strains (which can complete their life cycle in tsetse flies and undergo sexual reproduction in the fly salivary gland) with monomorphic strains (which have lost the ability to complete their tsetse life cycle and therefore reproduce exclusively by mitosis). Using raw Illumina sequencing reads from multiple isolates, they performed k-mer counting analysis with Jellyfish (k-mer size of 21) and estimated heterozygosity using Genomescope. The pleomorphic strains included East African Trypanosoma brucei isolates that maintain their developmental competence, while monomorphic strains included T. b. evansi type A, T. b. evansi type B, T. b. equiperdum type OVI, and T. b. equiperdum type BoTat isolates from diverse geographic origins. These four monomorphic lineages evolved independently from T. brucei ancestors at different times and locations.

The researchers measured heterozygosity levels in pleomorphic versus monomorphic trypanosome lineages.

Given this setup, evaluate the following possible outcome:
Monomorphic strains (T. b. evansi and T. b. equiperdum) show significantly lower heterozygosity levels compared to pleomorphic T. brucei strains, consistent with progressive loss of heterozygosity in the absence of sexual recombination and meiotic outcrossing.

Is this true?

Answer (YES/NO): YES